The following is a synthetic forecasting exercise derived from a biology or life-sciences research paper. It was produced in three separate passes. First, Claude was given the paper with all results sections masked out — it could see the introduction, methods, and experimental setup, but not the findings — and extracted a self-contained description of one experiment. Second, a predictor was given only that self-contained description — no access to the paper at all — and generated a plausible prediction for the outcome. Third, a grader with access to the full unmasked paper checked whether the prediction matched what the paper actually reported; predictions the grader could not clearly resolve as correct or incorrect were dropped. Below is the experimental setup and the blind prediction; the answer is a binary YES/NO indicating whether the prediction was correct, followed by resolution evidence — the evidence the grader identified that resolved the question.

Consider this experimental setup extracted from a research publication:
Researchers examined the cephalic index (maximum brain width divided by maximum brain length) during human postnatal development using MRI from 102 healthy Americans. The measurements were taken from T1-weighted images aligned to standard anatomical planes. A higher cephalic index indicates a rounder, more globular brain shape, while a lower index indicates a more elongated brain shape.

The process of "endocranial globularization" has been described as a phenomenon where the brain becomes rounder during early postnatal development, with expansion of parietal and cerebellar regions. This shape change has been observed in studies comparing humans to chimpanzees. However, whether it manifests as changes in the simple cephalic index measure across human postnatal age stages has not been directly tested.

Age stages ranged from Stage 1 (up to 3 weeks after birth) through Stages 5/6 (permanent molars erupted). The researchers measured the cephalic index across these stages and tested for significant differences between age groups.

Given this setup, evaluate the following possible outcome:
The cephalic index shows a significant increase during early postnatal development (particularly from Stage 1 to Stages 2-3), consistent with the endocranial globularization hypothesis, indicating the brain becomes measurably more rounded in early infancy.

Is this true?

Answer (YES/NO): NO